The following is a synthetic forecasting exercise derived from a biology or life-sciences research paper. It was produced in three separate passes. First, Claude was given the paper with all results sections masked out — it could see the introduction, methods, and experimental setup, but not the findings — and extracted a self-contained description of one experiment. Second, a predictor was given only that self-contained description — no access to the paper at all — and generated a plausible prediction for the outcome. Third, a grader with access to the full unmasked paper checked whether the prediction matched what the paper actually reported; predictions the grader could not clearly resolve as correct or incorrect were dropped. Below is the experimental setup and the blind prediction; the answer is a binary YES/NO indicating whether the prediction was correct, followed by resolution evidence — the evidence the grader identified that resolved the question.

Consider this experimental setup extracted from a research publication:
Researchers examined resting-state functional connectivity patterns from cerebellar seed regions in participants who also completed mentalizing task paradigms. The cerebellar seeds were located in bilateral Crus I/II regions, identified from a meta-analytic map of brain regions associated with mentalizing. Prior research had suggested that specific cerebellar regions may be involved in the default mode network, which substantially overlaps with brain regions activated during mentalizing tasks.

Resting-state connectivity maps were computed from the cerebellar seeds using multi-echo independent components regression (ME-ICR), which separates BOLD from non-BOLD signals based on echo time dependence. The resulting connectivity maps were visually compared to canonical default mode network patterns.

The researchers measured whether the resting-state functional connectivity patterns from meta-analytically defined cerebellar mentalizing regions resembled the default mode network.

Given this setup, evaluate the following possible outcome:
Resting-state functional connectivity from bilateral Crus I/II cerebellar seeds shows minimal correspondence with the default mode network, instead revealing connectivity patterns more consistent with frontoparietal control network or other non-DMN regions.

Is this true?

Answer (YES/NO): NO